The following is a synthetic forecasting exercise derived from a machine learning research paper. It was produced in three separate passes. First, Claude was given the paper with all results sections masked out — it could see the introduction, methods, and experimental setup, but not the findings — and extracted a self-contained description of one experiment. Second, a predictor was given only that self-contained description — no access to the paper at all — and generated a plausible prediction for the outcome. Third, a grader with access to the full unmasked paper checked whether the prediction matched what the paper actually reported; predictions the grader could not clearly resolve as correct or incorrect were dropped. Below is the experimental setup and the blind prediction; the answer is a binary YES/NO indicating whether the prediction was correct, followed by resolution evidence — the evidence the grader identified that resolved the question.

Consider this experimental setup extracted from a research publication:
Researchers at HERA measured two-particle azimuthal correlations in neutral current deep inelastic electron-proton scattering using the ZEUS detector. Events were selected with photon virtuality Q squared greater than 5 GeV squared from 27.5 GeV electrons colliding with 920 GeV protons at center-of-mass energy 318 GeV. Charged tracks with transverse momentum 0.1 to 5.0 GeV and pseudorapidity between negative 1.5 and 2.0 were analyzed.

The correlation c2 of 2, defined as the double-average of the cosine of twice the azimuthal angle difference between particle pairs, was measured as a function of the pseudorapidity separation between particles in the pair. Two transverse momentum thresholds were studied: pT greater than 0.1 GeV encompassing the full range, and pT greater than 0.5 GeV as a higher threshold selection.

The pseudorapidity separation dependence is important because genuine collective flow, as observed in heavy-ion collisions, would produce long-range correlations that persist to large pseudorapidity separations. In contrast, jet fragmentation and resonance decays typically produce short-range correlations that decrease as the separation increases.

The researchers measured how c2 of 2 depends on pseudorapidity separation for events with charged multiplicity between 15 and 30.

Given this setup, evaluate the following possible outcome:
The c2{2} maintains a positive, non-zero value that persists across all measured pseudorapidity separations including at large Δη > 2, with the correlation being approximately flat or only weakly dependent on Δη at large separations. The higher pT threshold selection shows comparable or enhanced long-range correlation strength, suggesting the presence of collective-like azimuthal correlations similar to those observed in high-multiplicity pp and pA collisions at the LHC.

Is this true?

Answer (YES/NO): NO